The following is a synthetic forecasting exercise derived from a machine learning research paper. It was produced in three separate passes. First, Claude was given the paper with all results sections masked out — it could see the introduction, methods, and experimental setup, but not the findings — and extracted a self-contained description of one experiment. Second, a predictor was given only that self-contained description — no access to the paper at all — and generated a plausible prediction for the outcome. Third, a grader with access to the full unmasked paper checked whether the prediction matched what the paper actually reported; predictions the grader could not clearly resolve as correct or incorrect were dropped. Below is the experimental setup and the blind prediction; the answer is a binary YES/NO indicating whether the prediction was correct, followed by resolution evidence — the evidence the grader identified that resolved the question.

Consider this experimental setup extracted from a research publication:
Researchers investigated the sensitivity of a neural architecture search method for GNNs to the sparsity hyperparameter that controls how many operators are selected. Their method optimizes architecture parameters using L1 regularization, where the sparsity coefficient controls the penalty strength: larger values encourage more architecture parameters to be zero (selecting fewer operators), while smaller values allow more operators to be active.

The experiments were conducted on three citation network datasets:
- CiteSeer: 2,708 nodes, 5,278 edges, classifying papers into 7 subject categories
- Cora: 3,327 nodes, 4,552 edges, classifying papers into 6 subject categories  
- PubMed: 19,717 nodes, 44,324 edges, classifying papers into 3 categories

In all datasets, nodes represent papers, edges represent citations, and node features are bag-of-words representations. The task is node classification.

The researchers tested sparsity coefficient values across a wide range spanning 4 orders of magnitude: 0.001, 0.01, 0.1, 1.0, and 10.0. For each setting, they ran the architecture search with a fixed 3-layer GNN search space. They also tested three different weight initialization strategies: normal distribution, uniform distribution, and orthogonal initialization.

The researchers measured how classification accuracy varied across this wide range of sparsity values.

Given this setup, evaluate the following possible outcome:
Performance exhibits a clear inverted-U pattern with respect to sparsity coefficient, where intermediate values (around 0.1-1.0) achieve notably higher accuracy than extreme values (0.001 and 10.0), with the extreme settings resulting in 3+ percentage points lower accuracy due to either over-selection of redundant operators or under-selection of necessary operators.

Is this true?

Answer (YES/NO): NO